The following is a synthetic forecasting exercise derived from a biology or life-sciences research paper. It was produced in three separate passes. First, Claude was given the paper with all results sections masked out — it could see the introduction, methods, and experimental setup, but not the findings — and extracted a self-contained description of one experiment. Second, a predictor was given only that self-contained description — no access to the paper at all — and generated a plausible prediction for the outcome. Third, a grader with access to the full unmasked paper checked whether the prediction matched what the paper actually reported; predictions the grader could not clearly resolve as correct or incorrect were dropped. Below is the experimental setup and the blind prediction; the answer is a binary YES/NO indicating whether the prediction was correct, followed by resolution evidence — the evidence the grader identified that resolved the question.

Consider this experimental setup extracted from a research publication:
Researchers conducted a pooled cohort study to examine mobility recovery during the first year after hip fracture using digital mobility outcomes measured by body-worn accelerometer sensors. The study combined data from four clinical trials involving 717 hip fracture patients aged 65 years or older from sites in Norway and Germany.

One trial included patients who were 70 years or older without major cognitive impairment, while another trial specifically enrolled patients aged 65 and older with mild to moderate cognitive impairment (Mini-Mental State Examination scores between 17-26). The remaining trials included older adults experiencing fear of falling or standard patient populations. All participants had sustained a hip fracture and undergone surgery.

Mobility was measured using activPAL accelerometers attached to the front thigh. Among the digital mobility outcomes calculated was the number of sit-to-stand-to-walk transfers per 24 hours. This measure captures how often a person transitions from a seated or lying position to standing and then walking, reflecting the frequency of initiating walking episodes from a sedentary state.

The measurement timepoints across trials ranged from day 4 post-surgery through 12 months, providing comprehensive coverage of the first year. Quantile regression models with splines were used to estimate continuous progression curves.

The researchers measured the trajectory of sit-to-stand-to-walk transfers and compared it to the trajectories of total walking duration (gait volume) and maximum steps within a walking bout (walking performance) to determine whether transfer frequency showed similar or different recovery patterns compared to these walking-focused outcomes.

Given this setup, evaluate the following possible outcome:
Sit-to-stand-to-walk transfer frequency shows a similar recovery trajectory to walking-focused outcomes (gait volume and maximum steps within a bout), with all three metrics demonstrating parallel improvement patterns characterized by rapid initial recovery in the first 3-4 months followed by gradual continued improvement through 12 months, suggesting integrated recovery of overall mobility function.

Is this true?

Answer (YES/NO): NO